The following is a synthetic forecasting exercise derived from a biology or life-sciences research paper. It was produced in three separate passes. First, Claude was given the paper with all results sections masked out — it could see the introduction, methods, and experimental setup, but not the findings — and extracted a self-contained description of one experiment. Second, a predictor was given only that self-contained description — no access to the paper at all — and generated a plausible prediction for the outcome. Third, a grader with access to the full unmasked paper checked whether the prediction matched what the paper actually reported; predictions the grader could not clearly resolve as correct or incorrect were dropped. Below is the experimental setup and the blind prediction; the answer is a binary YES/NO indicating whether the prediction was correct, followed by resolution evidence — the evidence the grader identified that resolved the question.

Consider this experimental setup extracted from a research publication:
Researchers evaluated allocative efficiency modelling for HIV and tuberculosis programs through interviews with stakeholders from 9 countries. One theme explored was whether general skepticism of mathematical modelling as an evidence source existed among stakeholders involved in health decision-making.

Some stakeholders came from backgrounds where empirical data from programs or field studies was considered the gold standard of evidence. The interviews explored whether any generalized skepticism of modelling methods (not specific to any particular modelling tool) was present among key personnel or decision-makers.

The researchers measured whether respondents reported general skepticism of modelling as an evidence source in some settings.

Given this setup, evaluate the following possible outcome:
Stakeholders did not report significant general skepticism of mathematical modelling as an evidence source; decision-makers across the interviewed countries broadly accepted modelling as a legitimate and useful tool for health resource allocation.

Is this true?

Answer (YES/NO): NO